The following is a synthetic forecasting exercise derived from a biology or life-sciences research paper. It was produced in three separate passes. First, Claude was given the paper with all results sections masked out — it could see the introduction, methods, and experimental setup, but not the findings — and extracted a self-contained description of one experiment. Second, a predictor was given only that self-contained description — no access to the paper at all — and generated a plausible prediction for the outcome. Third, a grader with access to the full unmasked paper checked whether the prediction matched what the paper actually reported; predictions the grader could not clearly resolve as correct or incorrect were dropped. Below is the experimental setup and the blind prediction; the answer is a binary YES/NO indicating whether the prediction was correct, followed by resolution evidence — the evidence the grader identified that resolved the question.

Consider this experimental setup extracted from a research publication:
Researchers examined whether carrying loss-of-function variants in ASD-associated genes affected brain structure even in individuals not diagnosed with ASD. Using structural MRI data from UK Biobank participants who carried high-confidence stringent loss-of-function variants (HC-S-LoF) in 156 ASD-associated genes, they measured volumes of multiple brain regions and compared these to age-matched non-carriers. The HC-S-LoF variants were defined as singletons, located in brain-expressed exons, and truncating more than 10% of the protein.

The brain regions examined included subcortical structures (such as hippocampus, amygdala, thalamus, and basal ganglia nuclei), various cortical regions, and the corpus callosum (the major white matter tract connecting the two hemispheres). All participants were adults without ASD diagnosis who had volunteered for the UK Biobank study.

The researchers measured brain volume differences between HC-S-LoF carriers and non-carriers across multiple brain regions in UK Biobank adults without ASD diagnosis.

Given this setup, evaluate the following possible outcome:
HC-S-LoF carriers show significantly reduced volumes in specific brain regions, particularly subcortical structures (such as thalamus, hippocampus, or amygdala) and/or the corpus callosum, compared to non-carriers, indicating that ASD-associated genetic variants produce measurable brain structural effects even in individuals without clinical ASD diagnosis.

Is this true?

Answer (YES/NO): NO